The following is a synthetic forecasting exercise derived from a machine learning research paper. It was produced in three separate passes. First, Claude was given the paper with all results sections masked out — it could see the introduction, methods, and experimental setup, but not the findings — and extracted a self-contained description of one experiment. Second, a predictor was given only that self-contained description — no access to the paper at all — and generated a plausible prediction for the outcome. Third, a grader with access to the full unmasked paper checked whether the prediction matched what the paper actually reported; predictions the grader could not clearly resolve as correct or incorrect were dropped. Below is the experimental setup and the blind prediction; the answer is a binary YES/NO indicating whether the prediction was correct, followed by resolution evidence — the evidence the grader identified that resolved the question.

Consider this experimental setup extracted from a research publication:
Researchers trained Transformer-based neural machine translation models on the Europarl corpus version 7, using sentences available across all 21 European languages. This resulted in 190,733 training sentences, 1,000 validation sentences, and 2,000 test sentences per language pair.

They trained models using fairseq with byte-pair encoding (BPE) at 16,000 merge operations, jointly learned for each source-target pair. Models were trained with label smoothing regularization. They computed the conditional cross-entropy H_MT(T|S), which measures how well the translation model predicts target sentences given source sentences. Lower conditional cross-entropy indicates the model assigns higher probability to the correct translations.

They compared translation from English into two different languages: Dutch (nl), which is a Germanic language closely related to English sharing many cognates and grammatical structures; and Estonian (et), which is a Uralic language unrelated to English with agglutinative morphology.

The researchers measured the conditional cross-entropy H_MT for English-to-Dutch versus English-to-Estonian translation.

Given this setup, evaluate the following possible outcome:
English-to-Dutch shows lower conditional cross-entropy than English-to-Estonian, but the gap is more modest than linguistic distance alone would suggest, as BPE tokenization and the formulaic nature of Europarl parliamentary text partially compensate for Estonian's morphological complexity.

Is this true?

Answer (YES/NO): NO